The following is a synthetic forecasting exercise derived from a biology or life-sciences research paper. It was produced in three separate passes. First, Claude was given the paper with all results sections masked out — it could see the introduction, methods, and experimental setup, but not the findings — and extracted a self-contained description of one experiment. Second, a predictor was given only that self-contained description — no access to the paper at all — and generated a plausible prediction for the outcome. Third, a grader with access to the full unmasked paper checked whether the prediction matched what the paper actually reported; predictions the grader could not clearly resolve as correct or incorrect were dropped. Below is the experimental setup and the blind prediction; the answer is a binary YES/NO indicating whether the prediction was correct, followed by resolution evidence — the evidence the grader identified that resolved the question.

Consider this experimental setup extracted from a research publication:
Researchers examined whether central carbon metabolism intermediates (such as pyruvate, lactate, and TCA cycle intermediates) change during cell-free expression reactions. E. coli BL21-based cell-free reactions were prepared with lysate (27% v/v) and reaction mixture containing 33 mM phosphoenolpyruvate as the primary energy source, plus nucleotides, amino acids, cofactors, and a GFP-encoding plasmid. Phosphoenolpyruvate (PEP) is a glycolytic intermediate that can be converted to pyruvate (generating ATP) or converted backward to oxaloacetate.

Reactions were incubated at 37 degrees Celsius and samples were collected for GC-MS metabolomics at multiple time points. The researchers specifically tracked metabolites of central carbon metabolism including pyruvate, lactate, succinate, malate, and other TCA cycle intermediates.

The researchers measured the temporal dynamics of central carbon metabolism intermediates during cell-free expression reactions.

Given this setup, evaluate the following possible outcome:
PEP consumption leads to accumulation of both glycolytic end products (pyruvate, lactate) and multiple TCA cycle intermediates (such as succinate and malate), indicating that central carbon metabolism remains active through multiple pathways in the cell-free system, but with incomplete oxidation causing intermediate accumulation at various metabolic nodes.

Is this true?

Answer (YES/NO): NO